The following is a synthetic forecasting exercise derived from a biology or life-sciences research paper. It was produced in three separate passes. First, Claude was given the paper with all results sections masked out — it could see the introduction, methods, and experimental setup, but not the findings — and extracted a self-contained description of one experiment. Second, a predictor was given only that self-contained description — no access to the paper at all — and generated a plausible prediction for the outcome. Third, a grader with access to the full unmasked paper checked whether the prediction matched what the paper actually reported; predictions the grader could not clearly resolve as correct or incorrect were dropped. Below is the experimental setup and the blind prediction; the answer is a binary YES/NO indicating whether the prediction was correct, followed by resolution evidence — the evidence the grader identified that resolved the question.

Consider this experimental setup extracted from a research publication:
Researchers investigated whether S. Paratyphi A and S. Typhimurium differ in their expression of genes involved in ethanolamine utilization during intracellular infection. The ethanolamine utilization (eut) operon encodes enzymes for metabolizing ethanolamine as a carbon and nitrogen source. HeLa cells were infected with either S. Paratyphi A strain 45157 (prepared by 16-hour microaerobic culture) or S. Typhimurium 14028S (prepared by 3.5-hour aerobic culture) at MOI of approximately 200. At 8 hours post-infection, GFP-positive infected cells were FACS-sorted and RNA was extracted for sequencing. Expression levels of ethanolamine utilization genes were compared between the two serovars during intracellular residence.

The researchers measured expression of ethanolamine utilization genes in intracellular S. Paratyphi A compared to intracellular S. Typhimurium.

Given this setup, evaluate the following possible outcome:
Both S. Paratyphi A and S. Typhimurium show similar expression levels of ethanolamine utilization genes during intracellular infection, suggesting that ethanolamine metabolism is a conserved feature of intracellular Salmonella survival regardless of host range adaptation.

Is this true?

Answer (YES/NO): NO